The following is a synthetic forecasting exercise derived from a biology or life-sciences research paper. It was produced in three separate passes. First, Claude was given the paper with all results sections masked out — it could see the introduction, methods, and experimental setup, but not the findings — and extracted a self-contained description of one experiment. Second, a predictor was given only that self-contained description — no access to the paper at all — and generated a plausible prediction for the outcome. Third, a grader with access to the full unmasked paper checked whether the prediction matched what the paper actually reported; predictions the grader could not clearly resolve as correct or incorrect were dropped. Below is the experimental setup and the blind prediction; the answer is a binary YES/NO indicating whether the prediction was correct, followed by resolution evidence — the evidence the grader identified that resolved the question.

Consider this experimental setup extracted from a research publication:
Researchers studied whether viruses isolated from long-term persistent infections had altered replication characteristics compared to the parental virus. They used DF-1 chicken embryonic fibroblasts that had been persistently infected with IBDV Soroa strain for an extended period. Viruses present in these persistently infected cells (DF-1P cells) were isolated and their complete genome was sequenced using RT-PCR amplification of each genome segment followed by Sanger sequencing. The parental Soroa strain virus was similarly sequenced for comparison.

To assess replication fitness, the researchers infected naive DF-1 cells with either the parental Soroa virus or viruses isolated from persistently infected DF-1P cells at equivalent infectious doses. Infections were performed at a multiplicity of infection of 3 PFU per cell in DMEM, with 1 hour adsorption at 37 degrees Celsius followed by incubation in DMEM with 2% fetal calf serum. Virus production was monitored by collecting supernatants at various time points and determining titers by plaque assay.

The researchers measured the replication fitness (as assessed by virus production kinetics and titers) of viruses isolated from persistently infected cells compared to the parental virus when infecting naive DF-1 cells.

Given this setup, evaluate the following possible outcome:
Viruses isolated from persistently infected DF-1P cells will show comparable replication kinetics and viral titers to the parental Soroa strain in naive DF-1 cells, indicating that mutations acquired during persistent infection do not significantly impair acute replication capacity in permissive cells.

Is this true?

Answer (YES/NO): NO